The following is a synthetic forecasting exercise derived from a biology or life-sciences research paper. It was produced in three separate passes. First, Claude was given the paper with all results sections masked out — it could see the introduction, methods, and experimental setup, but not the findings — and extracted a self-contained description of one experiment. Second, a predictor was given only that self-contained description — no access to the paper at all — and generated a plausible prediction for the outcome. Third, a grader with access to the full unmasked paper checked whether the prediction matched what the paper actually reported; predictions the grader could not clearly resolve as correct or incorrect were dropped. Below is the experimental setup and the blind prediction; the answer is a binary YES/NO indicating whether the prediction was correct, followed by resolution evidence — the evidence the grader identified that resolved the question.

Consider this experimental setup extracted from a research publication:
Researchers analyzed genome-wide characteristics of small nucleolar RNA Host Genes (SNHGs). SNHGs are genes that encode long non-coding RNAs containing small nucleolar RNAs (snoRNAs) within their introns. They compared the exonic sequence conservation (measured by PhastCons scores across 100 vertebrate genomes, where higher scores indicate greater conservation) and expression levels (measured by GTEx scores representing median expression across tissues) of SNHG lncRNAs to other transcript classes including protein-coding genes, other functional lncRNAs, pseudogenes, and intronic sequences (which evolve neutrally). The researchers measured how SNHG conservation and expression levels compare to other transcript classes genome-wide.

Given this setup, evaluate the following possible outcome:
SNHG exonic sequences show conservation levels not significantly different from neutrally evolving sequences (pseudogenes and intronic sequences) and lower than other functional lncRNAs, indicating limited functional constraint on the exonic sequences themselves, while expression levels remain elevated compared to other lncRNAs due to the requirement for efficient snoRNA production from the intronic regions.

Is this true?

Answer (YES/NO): YES